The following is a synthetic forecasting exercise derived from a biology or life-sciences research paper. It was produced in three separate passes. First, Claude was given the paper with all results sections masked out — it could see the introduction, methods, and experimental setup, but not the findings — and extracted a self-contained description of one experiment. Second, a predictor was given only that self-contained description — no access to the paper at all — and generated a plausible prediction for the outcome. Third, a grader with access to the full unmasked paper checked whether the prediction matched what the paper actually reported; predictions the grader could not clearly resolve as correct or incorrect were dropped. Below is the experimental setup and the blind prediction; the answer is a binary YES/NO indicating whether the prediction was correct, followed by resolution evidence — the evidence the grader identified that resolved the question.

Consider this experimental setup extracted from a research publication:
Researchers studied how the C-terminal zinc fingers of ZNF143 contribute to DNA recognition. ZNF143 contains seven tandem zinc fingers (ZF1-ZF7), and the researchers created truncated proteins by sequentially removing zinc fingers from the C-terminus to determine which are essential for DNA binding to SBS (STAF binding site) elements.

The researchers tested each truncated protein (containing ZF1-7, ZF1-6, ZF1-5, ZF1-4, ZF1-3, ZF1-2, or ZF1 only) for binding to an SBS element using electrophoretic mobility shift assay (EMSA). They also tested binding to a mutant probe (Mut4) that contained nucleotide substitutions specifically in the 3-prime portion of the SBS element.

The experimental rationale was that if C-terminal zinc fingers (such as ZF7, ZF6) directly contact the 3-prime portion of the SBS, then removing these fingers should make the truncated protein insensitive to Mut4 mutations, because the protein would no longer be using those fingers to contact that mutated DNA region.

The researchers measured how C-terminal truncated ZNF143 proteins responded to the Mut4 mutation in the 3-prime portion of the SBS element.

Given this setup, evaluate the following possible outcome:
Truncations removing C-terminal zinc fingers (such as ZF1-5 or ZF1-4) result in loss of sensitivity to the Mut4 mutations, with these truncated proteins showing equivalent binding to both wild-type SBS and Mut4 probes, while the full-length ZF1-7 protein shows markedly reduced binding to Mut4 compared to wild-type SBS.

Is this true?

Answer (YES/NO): NO